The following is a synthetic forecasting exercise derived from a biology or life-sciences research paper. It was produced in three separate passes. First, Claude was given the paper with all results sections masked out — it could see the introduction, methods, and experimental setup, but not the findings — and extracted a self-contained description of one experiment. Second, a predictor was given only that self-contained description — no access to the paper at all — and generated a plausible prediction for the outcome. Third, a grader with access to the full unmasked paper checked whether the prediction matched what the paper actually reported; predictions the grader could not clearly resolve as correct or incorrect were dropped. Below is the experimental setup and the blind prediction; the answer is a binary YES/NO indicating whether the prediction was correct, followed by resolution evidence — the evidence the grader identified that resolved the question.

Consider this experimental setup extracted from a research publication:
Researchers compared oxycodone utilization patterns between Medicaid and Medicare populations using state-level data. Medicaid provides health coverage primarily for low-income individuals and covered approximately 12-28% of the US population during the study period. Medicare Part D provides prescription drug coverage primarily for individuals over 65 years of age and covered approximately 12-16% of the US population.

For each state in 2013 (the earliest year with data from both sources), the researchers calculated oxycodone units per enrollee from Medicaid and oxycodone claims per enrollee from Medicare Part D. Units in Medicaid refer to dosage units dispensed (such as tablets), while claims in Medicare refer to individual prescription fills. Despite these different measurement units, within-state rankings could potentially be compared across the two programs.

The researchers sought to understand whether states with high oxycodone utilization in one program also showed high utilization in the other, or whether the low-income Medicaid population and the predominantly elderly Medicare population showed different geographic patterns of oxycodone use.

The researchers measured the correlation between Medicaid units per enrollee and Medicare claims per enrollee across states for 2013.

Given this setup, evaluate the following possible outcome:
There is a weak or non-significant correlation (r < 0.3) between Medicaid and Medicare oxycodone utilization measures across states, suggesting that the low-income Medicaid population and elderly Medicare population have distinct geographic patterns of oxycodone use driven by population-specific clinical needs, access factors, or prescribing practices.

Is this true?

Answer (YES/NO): YES